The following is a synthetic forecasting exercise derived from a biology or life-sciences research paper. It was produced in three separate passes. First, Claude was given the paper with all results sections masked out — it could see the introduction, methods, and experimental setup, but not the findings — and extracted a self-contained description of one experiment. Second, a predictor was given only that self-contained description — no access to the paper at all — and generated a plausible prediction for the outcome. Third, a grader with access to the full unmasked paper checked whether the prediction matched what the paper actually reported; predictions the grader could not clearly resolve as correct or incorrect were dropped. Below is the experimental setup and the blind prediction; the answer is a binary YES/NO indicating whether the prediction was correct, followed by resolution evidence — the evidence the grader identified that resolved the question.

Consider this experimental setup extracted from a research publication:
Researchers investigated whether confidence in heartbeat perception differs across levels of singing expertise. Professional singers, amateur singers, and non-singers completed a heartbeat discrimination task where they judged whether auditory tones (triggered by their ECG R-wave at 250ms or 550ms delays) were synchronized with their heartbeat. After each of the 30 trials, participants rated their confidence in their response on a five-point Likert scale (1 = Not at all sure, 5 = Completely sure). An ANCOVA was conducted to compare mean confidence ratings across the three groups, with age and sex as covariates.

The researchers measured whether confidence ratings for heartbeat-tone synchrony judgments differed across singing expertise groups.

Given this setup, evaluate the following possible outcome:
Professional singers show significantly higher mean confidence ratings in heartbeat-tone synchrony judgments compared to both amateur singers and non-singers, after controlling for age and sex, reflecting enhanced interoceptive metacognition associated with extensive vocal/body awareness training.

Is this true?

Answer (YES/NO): NO